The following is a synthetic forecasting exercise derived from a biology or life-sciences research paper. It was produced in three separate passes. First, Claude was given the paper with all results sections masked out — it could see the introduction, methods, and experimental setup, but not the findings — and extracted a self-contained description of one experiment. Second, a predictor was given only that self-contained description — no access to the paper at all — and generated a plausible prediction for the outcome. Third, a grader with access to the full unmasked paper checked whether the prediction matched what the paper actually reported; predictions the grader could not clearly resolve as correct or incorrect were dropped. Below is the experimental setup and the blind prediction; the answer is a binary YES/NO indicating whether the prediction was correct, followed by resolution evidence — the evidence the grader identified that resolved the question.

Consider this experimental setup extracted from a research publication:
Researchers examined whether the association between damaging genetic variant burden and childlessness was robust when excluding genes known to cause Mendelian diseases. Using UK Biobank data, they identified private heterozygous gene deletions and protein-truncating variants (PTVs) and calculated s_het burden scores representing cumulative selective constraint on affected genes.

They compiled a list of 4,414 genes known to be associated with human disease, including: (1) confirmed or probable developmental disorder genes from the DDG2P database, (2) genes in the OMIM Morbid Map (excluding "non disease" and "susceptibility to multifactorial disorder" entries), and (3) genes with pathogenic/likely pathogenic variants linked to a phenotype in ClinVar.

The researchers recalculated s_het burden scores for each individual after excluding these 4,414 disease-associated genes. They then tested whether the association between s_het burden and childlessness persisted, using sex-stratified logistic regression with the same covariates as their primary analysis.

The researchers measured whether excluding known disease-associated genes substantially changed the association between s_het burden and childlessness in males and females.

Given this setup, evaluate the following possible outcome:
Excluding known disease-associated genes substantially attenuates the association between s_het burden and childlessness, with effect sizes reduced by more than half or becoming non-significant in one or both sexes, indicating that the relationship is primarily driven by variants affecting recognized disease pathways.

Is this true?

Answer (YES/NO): NO